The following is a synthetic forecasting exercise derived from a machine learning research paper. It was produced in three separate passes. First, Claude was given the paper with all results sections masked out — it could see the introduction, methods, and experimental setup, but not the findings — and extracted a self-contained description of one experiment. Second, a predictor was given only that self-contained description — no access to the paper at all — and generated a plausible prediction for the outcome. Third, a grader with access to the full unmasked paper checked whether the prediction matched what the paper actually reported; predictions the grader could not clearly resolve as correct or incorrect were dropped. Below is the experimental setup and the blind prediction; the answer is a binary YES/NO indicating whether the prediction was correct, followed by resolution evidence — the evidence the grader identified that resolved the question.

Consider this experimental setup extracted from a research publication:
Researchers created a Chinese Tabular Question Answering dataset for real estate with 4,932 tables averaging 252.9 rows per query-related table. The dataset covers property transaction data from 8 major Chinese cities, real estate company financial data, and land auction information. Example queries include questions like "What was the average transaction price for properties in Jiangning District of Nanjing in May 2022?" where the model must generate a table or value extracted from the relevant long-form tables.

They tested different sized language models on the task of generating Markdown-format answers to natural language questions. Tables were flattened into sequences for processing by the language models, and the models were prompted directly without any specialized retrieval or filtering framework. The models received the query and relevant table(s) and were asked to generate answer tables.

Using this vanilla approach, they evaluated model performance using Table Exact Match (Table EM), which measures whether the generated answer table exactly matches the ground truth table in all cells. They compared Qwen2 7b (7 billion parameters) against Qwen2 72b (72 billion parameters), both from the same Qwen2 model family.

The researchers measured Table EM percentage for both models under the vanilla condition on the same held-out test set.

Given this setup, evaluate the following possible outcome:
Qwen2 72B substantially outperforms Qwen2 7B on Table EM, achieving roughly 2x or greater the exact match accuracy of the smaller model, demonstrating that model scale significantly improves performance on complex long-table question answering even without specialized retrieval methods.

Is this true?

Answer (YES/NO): NO